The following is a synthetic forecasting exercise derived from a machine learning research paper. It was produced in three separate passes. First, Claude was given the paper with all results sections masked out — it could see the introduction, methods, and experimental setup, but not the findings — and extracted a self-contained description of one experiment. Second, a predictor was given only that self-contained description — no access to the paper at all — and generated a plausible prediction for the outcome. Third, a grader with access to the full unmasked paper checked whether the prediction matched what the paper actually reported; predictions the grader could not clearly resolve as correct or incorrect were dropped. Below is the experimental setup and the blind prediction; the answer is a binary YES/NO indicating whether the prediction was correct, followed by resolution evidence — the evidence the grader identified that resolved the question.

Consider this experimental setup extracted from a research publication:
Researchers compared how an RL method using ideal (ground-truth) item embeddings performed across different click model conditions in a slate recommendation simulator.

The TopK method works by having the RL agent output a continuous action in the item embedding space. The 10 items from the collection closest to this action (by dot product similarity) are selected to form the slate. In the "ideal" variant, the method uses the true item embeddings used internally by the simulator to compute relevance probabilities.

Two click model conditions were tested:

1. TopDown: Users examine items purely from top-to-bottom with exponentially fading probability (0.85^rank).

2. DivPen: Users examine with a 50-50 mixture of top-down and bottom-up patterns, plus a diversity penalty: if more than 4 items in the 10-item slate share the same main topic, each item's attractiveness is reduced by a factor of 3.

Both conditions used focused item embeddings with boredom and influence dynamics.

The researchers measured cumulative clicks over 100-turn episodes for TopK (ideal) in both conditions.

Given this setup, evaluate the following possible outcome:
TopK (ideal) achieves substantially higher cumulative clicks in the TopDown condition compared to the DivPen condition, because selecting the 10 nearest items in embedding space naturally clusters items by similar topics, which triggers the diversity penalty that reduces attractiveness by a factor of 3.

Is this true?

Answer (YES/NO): YES